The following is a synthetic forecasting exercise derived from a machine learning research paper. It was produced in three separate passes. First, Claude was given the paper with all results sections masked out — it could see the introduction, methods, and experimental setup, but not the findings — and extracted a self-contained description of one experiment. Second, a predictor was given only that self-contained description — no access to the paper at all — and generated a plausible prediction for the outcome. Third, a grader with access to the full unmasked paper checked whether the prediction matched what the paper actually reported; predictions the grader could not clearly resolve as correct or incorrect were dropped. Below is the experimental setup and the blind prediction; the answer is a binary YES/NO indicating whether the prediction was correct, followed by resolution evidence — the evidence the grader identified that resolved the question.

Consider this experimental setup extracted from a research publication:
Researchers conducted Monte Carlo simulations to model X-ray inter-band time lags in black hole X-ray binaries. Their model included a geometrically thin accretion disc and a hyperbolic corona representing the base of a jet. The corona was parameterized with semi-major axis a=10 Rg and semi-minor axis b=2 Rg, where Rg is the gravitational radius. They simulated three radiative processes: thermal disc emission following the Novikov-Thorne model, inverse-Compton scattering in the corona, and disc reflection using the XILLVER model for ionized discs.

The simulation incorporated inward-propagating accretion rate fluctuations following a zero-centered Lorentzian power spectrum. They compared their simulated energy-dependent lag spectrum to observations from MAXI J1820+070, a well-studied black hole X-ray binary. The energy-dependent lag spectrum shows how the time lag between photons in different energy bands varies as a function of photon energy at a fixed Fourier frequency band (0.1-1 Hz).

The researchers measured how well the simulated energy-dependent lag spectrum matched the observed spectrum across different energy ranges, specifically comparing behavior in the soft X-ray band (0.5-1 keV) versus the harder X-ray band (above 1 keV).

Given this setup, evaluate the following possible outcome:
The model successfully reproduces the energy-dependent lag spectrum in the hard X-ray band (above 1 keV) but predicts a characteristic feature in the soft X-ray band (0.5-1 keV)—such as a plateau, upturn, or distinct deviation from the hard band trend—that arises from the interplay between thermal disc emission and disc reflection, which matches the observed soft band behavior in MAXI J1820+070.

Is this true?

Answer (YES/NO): NO